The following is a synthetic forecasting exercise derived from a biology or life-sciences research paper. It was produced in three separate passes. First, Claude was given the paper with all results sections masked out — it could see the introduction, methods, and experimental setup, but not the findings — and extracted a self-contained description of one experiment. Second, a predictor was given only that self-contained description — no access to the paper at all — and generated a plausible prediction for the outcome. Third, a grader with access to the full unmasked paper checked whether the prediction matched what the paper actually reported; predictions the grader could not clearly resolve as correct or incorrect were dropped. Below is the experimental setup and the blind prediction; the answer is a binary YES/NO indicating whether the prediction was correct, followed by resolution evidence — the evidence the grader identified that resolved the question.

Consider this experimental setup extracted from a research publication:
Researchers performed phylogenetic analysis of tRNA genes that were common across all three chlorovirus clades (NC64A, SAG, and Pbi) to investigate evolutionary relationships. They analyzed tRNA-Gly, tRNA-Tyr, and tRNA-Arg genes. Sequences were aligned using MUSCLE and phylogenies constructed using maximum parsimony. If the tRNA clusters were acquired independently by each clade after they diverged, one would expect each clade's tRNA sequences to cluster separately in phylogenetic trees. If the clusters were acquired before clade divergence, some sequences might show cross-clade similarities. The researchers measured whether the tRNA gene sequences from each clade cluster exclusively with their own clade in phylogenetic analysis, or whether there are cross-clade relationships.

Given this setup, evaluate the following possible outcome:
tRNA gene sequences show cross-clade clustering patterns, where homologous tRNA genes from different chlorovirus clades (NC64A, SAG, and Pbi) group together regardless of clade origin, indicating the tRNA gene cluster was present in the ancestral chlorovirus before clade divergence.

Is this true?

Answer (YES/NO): NO